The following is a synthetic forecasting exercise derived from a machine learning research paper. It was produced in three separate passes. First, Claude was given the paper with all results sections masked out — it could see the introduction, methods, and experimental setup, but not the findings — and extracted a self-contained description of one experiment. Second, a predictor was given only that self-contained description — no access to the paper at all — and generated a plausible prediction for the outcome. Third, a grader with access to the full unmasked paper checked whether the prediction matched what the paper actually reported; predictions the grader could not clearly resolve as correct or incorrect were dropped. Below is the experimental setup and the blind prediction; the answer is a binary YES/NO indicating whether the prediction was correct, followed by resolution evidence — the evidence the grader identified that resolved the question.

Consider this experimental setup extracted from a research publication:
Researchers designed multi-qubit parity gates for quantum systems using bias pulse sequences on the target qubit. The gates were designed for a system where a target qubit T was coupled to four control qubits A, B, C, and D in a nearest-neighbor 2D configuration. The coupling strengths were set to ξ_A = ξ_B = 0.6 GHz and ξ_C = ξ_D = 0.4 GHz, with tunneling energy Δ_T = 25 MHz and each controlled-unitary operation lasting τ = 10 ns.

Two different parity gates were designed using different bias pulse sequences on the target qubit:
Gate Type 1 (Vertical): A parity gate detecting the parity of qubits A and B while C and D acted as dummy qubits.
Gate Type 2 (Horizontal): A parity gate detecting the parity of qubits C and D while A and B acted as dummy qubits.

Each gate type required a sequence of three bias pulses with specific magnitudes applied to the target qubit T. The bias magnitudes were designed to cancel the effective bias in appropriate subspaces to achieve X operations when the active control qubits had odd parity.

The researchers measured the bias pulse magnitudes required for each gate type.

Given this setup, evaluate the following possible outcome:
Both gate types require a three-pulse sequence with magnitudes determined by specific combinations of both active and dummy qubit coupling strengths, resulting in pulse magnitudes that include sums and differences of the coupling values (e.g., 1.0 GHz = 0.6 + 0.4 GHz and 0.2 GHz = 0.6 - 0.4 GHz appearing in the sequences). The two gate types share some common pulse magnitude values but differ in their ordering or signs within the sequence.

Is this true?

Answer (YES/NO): NO